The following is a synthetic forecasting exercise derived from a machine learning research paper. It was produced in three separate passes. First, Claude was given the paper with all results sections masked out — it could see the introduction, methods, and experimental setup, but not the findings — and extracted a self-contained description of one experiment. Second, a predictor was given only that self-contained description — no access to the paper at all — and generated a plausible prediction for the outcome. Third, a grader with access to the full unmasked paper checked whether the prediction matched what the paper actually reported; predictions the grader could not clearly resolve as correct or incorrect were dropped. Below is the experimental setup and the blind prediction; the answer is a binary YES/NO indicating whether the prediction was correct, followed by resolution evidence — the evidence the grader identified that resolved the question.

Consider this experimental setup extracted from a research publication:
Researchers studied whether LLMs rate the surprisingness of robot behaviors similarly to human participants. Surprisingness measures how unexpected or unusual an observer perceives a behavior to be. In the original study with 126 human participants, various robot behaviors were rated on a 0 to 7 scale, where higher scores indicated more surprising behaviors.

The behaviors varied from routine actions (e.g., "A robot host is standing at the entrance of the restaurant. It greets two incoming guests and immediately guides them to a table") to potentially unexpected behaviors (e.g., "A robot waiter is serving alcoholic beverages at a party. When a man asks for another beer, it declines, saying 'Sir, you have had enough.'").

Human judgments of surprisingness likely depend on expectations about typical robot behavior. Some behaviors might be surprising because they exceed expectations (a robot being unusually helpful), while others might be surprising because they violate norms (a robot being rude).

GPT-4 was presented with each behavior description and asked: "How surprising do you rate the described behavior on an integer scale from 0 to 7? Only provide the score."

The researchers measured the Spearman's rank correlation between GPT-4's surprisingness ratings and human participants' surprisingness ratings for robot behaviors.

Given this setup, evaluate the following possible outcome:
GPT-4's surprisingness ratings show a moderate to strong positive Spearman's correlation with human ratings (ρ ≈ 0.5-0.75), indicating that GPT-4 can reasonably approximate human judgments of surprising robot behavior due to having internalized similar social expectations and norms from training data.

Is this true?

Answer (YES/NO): NO